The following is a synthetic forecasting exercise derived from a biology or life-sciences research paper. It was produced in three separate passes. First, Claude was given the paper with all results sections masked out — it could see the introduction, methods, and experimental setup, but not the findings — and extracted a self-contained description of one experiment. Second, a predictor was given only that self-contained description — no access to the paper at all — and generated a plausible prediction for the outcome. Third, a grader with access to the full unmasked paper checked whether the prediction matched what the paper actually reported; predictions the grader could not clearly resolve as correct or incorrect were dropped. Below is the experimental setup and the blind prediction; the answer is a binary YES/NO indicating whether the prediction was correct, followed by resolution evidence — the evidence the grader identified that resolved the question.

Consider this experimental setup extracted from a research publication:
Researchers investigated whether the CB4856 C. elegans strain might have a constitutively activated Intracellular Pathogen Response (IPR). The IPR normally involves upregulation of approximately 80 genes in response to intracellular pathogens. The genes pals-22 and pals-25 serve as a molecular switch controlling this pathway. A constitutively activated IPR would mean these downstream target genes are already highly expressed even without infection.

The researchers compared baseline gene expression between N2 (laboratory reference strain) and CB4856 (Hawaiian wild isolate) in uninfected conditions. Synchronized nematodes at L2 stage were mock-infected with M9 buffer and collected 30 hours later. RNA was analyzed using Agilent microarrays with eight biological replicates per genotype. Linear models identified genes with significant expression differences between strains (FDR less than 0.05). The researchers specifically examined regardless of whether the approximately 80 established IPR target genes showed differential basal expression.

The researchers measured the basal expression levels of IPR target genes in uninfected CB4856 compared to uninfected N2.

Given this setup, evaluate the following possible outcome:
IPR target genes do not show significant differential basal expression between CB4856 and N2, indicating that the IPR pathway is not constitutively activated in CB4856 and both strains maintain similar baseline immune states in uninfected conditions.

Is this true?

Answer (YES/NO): NO